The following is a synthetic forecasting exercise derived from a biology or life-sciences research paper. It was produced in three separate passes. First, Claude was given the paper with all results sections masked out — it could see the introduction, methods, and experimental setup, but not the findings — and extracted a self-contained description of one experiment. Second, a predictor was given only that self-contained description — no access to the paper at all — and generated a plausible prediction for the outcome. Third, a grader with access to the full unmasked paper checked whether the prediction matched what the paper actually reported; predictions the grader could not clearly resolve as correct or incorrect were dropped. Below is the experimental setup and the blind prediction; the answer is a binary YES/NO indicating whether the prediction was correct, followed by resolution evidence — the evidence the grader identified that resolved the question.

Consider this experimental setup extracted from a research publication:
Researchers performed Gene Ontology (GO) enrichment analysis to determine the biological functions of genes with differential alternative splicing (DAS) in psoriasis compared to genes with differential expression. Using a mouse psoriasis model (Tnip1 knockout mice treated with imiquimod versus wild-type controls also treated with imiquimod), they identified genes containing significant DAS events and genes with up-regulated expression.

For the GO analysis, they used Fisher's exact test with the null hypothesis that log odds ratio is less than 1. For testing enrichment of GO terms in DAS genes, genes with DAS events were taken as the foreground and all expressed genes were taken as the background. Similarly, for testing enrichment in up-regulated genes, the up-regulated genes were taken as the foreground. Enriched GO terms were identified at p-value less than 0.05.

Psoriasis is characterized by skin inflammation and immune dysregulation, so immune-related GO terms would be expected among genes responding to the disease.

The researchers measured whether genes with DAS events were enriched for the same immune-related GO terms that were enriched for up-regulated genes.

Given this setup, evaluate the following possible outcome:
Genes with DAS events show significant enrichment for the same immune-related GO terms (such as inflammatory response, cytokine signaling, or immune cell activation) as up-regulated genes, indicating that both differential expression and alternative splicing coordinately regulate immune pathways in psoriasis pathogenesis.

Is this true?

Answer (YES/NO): NO